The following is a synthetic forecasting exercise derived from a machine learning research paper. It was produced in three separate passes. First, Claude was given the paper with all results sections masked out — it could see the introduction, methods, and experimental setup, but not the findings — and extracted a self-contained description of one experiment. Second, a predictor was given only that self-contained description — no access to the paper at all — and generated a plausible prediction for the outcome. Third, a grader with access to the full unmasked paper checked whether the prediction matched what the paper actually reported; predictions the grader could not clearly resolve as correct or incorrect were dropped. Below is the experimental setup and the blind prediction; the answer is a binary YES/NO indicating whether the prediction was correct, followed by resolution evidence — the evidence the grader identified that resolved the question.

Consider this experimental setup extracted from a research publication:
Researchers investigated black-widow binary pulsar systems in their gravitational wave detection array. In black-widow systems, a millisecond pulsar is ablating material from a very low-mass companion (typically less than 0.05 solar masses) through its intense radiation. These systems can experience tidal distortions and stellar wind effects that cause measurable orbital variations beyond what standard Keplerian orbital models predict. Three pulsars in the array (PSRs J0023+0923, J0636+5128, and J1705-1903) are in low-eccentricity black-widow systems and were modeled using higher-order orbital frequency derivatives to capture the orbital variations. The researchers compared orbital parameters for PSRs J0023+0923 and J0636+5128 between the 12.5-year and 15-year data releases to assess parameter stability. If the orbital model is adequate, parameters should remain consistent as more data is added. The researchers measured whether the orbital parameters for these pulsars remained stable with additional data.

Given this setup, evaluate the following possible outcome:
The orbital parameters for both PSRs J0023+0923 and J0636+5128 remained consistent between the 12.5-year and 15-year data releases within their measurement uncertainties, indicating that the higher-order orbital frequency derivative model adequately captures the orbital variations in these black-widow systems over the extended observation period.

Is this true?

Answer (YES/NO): YES